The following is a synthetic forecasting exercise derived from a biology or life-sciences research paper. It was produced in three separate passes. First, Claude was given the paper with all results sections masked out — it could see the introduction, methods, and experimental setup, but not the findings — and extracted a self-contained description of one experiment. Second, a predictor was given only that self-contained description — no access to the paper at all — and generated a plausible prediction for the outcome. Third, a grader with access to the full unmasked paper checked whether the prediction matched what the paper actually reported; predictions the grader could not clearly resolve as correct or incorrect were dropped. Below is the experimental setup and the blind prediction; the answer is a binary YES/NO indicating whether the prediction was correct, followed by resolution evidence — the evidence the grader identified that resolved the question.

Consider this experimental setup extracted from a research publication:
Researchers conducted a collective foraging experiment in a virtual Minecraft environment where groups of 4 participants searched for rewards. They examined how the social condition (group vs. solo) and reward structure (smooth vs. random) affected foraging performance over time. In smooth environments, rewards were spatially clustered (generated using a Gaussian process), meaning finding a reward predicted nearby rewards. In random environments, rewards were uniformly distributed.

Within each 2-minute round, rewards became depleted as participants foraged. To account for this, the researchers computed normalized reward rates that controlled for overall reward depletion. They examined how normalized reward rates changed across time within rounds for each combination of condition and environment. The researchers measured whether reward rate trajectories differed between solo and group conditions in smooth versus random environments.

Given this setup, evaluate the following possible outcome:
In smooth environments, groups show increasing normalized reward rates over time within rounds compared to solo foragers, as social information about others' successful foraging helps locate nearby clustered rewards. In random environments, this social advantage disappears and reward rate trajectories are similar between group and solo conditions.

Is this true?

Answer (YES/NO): NO